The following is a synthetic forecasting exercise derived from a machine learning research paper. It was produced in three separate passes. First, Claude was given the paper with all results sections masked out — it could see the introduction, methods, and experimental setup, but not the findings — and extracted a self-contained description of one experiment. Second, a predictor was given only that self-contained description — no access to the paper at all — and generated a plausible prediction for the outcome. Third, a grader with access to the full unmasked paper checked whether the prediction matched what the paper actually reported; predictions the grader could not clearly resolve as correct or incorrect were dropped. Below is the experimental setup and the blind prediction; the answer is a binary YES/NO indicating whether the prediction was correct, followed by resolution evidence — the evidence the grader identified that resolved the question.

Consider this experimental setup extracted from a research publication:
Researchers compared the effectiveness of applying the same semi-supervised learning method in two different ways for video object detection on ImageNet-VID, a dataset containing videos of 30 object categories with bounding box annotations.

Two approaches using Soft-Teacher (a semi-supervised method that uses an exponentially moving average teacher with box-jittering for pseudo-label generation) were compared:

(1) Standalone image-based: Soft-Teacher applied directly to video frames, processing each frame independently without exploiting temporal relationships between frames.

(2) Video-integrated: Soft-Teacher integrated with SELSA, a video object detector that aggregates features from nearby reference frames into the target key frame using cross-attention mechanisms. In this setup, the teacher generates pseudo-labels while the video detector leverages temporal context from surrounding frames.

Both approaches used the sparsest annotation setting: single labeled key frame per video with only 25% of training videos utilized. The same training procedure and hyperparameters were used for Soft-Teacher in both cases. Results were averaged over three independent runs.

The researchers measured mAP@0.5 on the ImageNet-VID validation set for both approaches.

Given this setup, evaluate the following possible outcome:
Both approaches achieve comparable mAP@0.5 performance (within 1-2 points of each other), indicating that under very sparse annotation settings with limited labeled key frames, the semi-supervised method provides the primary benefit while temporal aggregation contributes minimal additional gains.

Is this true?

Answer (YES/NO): NO